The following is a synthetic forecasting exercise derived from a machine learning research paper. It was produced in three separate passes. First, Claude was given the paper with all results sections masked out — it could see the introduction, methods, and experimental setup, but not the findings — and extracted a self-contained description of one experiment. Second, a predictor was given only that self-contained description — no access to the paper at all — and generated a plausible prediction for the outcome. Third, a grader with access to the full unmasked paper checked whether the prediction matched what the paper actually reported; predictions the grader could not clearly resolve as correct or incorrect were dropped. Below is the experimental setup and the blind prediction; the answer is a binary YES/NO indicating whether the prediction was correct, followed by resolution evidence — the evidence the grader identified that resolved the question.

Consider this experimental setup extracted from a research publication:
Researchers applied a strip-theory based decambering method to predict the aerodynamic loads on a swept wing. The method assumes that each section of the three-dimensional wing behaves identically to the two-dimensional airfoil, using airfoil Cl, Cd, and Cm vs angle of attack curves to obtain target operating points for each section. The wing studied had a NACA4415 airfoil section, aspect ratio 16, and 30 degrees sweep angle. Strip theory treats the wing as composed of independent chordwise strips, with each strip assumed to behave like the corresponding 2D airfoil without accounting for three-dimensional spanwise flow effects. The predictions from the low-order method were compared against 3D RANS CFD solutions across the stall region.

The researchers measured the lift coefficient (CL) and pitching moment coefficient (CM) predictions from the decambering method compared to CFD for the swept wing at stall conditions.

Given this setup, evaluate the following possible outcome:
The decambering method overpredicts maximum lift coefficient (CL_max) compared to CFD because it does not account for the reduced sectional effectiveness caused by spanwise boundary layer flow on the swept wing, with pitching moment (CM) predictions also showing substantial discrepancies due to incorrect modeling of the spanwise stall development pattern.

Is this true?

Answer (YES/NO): YES